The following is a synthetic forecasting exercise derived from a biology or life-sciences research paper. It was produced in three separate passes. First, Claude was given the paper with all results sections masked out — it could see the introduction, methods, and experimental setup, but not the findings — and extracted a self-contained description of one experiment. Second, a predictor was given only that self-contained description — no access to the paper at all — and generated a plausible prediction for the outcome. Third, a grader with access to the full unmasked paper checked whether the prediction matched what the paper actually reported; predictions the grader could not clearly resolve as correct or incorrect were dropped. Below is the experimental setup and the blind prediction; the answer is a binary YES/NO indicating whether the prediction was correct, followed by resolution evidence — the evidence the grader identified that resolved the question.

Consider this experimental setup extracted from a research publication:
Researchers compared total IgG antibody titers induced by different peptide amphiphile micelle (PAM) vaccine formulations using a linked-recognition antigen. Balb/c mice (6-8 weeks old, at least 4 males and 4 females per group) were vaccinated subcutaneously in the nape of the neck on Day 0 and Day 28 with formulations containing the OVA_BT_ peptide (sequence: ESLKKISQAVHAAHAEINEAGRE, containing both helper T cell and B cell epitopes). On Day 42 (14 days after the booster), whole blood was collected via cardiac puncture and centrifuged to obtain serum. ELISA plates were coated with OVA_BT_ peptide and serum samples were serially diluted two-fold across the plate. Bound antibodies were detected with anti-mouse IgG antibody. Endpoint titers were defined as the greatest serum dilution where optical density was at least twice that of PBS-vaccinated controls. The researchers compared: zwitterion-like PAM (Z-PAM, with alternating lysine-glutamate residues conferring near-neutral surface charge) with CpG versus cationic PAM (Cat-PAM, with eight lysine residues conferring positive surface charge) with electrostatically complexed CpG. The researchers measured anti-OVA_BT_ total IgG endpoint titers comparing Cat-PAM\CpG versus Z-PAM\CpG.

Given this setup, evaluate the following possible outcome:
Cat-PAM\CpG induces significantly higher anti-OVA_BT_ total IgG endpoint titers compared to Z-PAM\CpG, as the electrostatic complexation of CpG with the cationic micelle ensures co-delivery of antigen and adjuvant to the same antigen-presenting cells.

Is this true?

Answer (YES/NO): NO